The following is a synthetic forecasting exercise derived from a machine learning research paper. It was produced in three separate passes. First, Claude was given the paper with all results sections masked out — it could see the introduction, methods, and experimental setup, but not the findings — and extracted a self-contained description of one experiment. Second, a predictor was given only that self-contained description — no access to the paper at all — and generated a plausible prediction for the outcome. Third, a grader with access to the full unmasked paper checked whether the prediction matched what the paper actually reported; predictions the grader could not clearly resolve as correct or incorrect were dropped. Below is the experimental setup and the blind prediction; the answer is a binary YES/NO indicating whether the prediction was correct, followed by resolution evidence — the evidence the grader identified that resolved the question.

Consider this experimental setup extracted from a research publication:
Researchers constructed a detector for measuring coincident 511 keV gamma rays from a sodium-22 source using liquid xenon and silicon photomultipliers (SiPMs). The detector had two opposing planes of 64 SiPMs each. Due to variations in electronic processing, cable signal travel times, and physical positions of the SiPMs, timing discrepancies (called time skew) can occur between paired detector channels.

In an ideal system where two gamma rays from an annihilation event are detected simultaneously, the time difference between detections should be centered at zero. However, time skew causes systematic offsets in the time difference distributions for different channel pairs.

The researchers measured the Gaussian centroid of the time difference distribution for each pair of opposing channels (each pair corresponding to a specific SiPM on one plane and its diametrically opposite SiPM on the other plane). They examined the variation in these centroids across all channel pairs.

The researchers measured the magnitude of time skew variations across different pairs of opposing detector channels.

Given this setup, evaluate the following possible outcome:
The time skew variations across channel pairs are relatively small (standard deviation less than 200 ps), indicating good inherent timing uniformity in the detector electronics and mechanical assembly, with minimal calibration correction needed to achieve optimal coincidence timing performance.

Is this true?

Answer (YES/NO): NO